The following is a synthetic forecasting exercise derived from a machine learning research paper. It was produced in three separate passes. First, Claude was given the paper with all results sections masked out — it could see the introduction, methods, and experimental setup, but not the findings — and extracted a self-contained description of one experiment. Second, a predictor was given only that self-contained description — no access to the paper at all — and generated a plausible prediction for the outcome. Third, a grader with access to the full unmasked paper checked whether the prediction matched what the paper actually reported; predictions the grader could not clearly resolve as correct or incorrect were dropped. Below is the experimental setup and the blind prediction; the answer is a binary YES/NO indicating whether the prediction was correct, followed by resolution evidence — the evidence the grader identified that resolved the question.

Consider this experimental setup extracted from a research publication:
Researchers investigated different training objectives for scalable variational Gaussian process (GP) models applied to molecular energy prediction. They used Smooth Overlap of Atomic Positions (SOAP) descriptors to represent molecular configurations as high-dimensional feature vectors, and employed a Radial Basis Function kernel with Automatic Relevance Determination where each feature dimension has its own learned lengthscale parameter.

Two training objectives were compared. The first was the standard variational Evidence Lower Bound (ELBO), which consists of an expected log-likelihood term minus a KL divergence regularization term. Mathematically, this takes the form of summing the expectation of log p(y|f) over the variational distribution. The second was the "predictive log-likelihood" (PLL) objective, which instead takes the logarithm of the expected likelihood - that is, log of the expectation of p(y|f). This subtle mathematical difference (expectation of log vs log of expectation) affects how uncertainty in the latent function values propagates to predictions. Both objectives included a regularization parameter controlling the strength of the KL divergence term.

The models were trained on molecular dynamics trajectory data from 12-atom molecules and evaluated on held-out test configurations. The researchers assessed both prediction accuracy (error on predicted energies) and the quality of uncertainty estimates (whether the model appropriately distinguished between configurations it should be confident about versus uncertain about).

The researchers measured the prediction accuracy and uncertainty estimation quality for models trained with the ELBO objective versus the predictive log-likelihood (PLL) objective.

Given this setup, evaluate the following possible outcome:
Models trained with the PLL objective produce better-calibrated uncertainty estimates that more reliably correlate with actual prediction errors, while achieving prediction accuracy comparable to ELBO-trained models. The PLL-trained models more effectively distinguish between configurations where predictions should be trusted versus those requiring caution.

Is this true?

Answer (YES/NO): NO